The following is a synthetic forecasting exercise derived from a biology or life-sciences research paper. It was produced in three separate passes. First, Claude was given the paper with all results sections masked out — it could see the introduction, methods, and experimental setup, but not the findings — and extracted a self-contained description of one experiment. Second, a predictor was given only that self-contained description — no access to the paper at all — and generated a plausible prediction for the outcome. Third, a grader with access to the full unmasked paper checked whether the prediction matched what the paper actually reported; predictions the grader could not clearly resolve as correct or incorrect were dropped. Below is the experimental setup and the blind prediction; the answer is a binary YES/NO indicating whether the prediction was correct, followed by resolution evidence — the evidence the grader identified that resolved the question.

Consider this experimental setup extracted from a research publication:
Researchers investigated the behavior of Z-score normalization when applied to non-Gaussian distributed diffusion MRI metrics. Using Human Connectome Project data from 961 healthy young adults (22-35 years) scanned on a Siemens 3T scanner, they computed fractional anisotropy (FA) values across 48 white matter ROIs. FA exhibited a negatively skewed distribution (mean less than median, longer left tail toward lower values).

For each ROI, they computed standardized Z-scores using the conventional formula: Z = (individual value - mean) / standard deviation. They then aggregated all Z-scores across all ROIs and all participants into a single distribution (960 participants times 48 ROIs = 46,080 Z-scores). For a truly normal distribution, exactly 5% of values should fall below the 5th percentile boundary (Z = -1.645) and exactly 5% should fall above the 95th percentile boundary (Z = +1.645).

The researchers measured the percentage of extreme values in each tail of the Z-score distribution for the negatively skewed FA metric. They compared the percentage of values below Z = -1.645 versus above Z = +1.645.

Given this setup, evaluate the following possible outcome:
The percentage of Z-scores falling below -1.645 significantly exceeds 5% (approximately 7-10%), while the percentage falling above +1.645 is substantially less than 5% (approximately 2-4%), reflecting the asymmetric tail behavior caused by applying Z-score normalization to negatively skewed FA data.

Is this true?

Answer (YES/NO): NO